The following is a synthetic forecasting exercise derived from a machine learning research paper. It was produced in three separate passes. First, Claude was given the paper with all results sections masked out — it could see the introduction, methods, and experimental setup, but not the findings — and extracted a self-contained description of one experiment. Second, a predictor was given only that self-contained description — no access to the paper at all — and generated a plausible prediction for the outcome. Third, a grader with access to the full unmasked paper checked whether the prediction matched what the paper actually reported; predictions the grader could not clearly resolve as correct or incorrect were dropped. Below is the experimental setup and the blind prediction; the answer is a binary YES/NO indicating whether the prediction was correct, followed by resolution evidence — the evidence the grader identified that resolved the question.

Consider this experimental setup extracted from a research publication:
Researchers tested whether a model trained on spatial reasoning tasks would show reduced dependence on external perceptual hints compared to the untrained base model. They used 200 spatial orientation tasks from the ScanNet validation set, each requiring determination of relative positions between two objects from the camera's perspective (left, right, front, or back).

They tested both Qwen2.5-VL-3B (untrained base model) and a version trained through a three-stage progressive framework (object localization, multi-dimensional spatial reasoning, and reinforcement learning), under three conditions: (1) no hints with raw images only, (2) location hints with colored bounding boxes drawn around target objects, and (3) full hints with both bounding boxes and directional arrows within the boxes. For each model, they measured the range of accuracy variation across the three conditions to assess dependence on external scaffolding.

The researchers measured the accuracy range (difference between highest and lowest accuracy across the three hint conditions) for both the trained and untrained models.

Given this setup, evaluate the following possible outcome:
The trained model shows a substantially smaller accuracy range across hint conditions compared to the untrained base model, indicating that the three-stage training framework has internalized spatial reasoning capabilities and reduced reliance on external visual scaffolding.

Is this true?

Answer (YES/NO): YES